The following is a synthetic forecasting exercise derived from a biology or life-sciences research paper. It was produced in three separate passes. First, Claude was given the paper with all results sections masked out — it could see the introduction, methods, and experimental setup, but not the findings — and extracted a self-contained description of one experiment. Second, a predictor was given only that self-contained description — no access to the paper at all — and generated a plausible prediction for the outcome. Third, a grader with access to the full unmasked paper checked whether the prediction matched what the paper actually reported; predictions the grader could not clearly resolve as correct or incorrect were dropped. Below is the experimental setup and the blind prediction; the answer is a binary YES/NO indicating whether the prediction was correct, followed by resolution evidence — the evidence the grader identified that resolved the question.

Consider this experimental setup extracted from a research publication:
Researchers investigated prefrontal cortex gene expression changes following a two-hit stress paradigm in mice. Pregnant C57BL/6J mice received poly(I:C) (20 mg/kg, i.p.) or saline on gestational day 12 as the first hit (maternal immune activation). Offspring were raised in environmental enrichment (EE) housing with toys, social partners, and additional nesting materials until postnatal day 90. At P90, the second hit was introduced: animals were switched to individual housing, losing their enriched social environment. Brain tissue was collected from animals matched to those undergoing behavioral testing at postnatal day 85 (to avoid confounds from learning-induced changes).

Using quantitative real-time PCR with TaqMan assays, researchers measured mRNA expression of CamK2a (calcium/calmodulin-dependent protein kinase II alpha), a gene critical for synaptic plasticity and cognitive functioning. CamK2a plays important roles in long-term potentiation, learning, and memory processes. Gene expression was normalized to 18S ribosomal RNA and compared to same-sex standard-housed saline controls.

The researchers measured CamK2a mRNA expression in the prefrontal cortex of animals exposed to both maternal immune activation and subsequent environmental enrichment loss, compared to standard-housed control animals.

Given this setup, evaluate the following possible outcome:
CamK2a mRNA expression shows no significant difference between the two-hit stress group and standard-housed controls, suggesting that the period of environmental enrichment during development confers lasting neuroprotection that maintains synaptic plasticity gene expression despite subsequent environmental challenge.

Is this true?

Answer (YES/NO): NO